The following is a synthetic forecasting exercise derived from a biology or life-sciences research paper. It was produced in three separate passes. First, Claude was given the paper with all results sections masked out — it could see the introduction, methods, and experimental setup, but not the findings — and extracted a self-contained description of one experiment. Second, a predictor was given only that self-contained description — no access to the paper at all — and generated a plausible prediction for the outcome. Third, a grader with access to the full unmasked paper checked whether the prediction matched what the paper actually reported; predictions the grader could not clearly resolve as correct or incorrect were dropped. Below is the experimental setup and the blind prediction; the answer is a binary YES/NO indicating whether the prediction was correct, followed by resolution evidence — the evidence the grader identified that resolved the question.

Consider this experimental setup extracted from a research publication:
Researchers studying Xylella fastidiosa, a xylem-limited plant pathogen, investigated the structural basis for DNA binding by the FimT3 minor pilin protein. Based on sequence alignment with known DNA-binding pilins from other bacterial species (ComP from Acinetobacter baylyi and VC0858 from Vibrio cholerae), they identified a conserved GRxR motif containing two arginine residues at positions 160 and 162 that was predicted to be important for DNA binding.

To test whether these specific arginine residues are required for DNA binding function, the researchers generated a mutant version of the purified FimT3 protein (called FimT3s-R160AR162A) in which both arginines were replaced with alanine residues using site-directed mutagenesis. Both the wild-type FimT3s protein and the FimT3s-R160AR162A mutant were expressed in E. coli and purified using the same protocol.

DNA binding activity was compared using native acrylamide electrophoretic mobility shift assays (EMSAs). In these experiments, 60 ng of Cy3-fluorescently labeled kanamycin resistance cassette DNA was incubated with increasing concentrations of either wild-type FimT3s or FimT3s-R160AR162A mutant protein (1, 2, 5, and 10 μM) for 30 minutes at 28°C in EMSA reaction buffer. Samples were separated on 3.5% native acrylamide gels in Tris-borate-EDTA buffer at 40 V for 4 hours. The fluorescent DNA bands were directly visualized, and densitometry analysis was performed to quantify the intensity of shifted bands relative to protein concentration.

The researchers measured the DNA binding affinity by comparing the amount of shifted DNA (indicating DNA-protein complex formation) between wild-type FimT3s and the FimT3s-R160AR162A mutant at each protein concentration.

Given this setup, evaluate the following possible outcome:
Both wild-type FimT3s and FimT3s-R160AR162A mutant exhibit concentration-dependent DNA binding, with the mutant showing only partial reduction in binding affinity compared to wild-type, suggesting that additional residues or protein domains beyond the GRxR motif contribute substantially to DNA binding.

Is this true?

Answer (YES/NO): YES